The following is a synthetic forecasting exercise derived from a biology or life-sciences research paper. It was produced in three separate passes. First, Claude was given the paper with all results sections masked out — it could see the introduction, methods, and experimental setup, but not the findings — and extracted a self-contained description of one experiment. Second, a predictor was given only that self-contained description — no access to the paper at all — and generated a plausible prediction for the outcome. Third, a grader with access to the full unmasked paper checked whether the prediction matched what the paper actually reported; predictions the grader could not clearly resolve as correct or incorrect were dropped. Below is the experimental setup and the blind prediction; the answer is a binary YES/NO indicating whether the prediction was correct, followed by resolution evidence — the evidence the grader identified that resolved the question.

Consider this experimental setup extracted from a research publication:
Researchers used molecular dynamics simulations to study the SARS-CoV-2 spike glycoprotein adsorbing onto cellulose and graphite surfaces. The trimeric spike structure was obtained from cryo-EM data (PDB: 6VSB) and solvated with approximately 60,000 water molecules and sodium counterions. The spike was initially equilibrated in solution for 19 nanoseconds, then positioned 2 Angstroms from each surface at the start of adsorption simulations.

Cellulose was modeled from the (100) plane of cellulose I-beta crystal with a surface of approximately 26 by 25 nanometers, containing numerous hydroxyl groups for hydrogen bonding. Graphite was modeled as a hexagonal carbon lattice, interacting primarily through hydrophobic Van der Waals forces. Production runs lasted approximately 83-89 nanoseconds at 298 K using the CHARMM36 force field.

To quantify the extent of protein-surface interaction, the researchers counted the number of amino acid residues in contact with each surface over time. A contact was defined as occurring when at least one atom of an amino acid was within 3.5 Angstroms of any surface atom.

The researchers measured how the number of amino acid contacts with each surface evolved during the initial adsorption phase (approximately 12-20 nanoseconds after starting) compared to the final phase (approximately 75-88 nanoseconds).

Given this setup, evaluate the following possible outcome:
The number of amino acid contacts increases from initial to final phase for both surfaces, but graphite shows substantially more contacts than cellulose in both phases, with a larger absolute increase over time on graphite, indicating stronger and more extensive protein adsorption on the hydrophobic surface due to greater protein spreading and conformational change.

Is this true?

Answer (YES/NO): NO